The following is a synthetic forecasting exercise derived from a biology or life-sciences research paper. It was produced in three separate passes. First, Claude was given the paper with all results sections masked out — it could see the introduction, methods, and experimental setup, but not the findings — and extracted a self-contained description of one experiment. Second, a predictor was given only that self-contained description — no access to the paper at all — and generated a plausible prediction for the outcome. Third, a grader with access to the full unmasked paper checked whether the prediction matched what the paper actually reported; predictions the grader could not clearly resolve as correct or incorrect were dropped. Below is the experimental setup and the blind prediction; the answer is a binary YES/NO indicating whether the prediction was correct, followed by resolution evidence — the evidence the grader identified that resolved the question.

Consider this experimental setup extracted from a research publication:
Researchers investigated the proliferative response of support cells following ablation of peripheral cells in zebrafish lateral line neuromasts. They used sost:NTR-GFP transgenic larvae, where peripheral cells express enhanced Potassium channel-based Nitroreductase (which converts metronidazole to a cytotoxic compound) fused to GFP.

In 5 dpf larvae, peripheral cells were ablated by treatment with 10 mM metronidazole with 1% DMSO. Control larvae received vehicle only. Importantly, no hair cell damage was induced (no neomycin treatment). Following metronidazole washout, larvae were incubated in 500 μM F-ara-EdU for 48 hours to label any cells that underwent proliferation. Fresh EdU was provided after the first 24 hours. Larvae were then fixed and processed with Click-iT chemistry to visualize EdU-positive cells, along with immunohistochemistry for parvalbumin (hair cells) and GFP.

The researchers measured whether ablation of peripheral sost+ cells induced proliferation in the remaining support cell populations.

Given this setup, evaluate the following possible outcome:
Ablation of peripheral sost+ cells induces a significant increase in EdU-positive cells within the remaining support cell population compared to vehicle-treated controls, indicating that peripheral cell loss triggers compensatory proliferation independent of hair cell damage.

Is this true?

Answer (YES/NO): YES